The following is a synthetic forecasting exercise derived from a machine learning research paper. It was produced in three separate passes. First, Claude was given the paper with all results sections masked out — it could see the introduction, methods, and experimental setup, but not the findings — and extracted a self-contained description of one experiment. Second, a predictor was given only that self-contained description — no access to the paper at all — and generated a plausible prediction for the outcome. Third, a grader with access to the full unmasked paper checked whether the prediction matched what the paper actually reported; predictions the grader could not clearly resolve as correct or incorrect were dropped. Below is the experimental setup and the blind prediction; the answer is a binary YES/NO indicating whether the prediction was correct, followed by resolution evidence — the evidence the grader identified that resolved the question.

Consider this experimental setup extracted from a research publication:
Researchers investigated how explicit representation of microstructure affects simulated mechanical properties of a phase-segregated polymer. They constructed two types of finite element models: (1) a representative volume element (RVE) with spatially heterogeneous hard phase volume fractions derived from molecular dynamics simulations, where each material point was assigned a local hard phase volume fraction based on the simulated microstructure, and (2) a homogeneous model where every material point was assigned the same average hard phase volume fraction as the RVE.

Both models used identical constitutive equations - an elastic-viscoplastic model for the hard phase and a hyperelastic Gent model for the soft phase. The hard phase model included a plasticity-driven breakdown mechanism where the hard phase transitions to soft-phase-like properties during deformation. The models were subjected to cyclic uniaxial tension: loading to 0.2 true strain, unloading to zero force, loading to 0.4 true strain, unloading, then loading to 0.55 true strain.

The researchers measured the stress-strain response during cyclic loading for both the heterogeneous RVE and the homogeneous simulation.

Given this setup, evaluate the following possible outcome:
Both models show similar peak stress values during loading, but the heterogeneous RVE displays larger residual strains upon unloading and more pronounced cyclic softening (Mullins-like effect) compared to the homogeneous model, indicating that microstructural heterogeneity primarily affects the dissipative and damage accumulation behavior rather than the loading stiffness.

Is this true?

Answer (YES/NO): NO